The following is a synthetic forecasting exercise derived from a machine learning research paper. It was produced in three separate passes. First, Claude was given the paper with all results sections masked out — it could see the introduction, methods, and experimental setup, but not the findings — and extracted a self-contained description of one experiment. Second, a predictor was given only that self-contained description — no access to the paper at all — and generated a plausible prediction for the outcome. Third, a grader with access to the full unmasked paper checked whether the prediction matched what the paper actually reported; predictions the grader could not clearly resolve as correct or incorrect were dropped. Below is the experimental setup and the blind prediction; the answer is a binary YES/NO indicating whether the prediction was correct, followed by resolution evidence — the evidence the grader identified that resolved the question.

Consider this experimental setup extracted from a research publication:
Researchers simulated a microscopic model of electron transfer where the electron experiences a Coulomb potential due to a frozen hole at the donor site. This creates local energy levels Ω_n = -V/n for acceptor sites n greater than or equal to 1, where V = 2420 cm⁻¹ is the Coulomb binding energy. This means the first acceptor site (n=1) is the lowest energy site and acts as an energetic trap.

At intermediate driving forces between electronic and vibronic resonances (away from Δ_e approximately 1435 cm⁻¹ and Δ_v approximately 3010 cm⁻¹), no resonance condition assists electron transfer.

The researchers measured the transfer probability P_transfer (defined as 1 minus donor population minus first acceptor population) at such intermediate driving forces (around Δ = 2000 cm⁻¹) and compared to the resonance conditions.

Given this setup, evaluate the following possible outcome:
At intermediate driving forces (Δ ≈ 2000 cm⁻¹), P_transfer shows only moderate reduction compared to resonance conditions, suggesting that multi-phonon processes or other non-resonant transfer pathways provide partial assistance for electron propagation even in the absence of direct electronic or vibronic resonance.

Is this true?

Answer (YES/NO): NO